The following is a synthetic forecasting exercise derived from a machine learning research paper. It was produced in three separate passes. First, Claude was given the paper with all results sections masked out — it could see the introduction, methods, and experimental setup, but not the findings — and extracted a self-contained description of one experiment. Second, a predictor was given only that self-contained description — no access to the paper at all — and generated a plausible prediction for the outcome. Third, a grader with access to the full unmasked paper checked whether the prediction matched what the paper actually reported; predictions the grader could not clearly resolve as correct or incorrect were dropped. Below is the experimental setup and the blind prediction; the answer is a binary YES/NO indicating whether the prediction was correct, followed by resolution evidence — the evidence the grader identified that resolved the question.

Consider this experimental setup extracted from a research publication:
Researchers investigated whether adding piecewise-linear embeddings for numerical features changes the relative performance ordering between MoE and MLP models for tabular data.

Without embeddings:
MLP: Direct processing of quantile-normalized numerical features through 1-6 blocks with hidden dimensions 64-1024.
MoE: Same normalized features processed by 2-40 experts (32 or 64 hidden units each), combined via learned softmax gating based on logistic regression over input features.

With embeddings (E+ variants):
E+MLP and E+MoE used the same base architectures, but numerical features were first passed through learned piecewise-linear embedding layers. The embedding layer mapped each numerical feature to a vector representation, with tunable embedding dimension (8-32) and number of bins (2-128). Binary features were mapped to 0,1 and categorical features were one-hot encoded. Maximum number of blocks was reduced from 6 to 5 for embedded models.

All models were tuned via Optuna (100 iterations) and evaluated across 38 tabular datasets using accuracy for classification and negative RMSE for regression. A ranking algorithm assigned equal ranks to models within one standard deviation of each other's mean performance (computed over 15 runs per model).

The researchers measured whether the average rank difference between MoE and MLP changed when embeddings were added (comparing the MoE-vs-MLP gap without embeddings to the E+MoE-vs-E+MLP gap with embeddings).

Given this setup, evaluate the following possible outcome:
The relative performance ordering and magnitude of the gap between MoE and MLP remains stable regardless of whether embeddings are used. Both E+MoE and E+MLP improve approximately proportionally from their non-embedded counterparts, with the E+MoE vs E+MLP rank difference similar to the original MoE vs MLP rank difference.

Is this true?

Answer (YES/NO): NO